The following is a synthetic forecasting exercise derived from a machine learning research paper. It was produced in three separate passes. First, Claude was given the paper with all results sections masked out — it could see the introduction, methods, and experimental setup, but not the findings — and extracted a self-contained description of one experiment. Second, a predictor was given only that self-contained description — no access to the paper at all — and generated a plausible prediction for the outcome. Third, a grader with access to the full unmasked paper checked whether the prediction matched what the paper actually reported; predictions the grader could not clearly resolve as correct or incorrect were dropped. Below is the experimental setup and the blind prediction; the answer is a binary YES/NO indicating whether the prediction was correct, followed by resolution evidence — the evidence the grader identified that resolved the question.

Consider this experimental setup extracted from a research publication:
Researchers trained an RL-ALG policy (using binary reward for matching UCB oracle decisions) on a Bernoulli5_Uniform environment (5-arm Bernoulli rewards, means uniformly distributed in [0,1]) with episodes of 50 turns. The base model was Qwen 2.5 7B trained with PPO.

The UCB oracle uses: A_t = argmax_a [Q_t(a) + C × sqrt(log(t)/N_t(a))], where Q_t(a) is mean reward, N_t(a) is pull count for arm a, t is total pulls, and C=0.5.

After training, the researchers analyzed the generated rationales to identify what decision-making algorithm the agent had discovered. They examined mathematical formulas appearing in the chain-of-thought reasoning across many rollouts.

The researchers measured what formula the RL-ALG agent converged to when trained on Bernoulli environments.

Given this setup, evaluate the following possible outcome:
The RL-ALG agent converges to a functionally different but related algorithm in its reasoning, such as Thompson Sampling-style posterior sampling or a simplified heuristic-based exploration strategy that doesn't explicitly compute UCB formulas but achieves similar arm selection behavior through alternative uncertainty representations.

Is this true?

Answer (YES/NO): NO